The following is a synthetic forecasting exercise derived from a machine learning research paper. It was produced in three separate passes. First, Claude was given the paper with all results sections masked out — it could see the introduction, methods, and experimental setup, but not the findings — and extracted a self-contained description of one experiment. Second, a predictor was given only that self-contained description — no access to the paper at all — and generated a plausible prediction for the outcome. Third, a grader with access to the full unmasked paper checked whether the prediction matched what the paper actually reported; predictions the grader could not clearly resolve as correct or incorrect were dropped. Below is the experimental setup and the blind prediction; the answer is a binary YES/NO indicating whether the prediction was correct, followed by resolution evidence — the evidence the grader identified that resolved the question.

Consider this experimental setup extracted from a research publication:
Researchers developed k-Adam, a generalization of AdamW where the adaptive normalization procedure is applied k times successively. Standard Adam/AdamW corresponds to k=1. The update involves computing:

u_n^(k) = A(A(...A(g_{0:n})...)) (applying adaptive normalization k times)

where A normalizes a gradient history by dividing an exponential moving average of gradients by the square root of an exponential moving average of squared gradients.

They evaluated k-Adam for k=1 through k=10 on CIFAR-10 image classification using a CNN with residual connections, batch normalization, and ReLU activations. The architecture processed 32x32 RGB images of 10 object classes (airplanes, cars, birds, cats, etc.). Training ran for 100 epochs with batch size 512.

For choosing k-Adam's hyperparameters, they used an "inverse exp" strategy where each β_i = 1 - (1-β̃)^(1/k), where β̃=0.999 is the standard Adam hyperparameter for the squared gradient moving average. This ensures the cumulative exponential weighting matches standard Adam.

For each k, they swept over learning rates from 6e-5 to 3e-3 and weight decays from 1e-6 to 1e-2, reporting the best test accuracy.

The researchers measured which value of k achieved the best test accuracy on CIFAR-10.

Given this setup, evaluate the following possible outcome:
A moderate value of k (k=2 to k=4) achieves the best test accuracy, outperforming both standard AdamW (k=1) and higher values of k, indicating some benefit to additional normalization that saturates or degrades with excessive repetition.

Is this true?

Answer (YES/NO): YES